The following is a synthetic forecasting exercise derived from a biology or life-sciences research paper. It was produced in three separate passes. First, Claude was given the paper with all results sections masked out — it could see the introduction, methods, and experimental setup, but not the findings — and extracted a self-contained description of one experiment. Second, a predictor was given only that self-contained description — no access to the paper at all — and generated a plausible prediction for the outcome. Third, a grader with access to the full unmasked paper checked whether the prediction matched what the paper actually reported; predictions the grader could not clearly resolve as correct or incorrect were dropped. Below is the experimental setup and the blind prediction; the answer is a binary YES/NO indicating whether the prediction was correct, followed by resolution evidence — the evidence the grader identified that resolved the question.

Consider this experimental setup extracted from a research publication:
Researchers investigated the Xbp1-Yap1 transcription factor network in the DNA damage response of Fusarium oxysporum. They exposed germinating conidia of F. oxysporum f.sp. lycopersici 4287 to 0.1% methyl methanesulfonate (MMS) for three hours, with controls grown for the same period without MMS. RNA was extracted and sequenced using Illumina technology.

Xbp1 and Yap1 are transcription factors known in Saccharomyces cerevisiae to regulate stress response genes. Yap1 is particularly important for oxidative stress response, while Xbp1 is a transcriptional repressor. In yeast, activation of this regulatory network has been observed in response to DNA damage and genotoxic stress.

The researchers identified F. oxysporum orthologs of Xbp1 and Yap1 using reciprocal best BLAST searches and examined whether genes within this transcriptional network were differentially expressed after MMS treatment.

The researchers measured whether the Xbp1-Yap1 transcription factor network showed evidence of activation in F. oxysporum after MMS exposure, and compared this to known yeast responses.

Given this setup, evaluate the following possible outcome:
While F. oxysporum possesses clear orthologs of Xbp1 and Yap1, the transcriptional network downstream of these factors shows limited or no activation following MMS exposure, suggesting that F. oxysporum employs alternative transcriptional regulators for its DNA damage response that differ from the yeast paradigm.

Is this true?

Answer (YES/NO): NO